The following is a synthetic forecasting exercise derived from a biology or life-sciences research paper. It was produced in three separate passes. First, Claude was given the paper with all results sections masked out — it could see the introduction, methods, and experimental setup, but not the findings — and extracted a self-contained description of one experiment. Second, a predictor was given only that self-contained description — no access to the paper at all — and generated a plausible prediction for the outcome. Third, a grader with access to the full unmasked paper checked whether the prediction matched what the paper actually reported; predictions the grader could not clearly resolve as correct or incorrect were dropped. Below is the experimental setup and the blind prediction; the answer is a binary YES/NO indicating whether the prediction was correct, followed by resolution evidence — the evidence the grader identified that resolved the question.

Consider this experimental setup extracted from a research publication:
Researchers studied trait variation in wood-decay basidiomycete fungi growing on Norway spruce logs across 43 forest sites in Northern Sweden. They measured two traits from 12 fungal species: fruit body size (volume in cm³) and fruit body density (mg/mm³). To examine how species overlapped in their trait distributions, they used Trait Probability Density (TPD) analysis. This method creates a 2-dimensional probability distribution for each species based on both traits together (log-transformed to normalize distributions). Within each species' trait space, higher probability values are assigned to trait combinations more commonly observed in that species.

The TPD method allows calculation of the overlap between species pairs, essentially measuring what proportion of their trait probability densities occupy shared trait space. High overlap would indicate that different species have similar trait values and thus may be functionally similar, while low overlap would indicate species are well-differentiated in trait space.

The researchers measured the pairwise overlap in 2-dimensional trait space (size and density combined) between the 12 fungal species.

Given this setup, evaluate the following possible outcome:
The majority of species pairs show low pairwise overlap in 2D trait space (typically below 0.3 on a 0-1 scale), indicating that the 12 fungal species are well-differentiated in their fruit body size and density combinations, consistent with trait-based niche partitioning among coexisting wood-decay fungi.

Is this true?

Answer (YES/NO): NO